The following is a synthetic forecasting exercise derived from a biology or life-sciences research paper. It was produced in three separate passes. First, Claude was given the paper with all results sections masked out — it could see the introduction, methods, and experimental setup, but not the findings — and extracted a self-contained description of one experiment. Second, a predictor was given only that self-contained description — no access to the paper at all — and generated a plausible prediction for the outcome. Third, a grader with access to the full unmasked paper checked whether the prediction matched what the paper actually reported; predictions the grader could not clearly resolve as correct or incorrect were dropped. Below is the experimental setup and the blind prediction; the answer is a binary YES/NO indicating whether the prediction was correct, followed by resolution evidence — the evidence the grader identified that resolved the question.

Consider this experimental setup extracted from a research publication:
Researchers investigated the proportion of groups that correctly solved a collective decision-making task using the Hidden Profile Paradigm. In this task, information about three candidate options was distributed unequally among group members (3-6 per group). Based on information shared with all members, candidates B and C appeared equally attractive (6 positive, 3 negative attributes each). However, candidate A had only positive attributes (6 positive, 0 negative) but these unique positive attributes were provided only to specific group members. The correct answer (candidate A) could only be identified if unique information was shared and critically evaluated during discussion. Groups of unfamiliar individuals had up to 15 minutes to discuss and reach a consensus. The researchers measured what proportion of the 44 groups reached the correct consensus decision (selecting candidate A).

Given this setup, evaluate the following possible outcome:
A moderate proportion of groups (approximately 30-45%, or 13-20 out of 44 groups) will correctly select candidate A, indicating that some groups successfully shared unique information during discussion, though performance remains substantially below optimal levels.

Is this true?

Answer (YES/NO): NO